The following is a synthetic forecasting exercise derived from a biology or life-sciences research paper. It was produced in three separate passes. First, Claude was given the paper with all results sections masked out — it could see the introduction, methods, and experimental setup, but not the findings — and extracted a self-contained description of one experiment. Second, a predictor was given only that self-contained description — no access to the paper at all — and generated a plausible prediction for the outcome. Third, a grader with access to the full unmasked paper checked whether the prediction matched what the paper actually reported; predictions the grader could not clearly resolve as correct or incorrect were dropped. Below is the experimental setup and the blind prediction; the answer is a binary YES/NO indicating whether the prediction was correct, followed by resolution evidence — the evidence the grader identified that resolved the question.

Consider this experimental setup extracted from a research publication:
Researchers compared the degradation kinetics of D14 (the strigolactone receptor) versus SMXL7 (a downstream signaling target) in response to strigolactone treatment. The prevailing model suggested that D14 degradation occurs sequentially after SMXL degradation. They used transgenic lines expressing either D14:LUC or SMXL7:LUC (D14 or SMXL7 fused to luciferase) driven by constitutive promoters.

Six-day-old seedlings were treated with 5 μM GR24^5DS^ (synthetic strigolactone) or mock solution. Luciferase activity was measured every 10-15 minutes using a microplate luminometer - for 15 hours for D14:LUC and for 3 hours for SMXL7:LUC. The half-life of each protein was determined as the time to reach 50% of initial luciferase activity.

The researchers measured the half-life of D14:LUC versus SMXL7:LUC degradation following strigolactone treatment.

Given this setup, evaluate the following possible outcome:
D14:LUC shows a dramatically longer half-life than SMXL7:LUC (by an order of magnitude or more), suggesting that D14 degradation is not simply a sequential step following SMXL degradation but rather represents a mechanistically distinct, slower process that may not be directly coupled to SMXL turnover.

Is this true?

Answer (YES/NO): NO